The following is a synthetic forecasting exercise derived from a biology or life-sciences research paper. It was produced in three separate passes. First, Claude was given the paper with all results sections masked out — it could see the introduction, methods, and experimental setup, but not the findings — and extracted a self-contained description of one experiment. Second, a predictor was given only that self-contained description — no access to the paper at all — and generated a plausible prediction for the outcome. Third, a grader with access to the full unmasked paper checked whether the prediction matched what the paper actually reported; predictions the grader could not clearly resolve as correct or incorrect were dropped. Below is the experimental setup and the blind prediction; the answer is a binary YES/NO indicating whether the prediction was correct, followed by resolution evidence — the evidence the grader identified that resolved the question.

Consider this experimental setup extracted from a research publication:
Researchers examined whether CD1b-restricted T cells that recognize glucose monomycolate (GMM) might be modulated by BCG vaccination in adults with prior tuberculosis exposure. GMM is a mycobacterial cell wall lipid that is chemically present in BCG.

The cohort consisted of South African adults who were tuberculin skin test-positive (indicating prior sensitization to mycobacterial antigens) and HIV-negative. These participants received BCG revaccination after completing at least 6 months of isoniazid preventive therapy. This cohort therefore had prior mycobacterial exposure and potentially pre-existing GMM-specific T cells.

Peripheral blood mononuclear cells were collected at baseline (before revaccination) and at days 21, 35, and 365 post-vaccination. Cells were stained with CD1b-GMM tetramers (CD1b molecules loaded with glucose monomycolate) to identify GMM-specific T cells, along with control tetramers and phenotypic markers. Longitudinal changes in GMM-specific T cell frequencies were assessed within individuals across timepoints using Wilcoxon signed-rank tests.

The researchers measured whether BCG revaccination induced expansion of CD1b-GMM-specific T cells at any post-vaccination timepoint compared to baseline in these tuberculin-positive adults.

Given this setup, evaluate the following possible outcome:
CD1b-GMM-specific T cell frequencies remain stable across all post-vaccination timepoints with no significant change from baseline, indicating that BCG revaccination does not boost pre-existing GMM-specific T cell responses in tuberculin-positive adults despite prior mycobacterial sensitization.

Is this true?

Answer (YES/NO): YES